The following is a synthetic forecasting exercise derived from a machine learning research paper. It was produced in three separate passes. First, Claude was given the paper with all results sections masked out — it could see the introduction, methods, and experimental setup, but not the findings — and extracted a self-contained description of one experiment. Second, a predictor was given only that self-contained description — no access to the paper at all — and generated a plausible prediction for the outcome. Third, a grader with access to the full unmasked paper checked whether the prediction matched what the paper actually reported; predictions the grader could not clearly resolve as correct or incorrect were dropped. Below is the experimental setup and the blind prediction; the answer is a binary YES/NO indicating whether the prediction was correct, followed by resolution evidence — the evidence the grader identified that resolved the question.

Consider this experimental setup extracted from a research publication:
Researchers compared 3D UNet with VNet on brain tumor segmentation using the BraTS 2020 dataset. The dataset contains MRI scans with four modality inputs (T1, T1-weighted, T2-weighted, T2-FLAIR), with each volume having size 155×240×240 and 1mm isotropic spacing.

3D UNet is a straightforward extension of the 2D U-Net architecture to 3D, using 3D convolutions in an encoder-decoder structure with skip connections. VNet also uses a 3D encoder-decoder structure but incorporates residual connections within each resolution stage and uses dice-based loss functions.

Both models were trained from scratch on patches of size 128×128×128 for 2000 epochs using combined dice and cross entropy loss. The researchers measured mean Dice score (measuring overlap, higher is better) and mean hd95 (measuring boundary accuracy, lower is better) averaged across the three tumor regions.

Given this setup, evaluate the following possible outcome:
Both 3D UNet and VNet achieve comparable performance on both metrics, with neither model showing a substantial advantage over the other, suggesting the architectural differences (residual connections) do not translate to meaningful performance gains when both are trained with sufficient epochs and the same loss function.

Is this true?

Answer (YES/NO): NO